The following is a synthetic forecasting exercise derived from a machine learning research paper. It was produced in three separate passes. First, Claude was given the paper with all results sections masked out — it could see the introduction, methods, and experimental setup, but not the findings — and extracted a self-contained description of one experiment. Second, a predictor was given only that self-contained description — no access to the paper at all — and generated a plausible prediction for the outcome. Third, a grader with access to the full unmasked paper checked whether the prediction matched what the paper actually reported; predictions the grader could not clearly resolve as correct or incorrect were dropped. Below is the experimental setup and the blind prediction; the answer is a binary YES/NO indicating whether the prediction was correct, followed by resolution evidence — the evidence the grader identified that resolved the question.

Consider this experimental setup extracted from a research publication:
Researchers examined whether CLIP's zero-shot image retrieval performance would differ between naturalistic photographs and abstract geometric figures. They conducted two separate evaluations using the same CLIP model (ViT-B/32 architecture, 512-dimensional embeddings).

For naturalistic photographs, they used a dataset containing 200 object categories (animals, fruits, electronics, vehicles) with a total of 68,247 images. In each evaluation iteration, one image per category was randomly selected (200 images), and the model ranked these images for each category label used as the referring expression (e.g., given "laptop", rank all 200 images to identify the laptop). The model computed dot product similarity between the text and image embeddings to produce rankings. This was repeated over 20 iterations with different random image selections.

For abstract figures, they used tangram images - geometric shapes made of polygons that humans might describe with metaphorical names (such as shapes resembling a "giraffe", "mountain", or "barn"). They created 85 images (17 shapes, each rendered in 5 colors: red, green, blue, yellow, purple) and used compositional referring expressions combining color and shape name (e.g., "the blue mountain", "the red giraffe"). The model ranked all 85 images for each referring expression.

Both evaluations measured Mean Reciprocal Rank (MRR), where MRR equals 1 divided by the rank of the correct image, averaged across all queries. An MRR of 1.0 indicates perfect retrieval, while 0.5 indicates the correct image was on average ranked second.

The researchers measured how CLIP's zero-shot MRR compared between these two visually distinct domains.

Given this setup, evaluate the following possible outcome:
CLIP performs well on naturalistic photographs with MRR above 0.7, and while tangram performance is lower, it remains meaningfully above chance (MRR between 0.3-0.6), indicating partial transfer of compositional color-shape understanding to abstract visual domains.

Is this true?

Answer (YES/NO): YES